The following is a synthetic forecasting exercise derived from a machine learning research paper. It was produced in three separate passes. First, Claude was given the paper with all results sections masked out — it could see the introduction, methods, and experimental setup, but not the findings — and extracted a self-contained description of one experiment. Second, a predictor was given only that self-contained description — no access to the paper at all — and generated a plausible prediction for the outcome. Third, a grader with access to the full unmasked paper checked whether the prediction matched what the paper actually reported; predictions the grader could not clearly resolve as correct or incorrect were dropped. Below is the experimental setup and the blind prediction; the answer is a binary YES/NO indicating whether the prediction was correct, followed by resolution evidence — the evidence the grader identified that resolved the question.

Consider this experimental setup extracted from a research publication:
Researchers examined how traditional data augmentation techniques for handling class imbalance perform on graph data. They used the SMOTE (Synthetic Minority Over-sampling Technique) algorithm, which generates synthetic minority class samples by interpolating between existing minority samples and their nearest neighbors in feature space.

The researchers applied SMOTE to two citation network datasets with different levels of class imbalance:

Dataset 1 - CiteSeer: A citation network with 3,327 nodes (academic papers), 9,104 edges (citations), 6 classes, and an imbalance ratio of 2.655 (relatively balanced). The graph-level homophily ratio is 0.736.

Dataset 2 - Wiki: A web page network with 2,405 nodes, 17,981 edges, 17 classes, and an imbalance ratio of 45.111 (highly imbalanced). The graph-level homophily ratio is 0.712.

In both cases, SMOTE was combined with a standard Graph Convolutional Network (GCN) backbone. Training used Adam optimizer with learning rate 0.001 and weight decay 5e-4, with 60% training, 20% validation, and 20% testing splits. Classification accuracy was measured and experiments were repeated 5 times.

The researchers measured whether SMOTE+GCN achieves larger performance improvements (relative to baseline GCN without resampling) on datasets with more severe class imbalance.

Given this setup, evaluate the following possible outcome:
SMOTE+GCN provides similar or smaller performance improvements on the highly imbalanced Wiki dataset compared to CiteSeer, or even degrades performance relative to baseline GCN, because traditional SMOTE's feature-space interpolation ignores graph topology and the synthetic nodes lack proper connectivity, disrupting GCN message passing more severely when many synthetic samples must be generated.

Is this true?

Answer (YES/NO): YES